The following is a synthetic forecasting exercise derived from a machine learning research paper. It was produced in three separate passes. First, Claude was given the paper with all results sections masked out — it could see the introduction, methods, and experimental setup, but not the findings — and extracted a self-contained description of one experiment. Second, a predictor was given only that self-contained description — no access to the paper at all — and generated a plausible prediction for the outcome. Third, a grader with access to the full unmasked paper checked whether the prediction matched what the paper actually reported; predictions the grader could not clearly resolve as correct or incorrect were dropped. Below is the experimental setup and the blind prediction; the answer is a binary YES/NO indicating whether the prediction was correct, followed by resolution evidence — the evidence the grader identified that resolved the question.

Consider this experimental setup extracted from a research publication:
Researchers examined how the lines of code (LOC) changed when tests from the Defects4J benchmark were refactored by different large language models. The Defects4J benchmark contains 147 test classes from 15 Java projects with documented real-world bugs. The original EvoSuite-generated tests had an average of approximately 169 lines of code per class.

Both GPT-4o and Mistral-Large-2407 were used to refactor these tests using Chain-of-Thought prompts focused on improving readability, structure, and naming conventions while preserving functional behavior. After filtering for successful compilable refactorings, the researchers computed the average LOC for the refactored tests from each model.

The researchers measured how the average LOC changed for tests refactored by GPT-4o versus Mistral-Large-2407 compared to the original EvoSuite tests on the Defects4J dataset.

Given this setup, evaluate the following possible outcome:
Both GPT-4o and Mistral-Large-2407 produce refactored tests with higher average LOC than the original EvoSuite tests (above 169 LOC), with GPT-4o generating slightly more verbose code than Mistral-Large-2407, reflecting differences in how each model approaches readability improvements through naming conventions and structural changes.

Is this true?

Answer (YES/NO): NO